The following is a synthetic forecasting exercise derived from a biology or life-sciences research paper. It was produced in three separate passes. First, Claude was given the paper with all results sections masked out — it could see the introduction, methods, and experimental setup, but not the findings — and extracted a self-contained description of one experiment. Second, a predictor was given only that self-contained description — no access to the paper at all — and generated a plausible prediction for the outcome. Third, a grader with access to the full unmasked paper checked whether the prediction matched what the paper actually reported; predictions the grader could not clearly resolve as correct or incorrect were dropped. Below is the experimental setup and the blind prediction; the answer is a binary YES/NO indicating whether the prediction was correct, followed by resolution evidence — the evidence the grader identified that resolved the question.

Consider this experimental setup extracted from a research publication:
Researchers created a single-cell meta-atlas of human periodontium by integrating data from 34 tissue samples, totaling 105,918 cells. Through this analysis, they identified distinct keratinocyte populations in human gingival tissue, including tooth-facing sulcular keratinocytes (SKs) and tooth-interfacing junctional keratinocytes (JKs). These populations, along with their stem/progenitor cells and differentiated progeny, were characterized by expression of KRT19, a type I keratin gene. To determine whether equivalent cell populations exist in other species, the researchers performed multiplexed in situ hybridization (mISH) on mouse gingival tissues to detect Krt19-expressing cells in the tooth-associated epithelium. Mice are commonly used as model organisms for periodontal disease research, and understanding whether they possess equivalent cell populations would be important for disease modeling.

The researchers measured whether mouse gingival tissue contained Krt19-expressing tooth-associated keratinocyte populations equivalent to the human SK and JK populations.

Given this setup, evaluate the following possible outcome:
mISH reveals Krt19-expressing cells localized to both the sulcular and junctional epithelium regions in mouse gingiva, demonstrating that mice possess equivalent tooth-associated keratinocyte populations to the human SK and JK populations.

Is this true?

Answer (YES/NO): NO